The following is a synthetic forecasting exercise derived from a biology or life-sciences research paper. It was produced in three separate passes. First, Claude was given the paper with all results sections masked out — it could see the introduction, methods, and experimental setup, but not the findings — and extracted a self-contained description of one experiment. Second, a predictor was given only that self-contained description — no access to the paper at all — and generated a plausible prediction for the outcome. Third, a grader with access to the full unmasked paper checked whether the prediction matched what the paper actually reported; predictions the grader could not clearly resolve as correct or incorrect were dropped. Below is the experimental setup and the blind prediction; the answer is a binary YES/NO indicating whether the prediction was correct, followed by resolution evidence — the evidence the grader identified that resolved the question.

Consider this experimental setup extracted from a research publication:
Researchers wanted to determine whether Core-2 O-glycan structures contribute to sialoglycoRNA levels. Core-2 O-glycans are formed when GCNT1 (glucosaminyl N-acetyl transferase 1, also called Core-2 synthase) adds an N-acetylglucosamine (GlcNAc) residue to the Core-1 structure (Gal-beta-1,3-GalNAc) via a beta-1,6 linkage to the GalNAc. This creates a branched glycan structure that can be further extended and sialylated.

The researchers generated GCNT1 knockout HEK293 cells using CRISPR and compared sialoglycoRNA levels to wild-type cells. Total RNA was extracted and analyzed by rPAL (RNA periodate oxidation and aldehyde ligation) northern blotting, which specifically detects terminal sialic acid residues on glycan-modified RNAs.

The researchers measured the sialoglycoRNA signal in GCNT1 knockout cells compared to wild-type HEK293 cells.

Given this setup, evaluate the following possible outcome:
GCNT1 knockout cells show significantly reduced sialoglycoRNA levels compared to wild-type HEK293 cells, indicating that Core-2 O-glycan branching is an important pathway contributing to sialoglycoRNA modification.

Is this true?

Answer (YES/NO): NO